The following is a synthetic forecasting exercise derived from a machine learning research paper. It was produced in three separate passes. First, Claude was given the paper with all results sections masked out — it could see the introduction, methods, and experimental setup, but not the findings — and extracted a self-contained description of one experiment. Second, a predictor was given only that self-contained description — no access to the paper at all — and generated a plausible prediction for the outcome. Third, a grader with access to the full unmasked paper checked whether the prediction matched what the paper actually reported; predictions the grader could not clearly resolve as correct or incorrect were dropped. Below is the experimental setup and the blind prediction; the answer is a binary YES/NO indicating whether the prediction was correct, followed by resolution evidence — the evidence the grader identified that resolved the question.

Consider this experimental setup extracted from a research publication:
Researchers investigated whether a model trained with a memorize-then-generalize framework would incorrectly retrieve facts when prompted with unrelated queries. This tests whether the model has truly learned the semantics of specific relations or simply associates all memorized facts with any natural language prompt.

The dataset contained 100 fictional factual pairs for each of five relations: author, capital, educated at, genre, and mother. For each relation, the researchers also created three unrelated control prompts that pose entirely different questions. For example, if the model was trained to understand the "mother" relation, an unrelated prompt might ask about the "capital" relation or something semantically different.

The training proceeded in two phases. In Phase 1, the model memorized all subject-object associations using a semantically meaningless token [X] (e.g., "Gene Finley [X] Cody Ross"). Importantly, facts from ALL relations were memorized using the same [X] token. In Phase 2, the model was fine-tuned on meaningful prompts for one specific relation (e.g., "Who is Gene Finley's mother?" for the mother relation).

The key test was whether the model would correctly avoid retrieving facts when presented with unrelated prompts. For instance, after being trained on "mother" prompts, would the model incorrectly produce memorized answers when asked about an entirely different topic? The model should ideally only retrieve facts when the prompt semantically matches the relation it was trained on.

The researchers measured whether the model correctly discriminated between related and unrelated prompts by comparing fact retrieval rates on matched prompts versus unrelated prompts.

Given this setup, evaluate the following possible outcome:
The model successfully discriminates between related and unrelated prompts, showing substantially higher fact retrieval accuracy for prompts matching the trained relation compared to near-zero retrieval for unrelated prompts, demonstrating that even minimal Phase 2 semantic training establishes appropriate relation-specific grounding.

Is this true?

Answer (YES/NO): YES